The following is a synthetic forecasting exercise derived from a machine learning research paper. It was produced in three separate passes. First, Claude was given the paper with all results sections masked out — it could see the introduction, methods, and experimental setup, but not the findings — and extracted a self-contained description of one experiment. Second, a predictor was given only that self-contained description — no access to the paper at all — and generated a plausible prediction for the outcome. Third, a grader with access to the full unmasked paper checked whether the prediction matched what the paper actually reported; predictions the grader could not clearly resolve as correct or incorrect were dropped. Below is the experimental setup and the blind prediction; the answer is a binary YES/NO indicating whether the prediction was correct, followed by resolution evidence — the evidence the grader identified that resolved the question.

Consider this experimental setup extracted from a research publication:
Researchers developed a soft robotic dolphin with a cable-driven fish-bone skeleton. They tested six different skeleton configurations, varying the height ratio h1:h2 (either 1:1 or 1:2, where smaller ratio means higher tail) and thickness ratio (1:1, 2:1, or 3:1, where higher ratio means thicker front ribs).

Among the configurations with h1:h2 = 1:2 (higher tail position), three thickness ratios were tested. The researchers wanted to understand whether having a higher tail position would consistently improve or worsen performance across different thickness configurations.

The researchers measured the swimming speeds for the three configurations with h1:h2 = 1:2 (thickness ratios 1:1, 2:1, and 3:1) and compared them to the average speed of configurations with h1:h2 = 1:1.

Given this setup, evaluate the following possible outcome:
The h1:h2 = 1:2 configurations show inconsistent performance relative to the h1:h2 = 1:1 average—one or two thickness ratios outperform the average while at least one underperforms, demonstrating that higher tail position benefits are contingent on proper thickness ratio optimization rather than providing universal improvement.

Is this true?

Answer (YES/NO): YES